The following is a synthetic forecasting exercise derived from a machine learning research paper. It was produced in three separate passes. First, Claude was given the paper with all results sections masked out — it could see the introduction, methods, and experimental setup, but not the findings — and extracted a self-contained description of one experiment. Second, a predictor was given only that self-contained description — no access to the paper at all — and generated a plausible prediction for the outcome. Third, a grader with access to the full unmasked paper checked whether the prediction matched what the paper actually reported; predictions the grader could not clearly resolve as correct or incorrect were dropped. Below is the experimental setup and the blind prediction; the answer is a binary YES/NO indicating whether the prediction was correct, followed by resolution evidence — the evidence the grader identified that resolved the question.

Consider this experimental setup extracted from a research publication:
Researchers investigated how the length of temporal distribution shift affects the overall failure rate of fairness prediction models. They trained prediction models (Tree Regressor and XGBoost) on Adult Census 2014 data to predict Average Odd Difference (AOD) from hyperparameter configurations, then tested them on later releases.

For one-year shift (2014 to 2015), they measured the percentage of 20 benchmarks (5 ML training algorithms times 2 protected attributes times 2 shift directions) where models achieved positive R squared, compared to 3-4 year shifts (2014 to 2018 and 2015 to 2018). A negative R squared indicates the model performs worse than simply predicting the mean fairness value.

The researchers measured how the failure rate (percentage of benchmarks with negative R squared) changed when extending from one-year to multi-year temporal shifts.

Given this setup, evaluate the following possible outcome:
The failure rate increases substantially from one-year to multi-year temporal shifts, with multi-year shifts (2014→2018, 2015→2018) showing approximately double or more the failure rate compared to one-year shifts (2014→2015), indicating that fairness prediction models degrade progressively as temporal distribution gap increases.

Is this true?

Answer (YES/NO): NO